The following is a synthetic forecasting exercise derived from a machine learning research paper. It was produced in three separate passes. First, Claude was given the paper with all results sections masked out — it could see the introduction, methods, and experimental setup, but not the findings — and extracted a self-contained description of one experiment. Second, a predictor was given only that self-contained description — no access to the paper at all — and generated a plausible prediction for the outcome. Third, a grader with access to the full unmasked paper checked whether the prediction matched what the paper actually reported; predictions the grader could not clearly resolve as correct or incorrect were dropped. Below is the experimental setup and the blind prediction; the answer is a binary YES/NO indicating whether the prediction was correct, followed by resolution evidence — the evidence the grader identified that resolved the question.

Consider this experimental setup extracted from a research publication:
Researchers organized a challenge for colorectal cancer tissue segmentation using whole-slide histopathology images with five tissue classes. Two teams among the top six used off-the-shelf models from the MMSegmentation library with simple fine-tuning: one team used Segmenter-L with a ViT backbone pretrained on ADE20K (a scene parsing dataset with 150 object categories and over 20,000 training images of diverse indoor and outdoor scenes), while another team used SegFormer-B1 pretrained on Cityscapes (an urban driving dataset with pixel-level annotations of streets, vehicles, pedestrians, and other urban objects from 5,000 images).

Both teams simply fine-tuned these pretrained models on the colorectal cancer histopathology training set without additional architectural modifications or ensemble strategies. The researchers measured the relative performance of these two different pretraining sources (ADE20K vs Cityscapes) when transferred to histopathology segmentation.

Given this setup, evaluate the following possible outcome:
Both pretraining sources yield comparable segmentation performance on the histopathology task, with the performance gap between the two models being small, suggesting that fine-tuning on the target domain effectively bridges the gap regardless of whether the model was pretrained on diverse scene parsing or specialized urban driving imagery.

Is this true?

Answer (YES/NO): YES